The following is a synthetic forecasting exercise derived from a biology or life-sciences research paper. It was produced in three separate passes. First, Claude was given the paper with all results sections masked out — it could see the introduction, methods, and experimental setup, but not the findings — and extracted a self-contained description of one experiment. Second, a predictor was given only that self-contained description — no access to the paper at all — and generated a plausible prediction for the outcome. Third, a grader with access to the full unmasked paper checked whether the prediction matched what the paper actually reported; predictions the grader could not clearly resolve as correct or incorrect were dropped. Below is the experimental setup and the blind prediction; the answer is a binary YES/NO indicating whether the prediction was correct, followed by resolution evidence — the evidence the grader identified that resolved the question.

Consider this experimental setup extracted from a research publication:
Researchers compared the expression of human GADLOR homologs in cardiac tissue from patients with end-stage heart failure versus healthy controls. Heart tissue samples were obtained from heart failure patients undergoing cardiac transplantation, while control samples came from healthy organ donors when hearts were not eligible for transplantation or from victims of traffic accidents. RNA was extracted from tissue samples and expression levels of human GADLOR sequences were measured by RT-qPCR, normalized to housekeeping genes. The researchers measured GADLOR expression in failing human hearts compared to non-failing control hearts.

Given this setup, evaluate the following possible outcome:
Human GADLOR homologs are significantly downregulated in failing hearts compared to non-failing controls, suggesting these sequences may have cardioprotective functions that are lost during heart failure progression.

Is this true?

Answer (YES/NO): NO